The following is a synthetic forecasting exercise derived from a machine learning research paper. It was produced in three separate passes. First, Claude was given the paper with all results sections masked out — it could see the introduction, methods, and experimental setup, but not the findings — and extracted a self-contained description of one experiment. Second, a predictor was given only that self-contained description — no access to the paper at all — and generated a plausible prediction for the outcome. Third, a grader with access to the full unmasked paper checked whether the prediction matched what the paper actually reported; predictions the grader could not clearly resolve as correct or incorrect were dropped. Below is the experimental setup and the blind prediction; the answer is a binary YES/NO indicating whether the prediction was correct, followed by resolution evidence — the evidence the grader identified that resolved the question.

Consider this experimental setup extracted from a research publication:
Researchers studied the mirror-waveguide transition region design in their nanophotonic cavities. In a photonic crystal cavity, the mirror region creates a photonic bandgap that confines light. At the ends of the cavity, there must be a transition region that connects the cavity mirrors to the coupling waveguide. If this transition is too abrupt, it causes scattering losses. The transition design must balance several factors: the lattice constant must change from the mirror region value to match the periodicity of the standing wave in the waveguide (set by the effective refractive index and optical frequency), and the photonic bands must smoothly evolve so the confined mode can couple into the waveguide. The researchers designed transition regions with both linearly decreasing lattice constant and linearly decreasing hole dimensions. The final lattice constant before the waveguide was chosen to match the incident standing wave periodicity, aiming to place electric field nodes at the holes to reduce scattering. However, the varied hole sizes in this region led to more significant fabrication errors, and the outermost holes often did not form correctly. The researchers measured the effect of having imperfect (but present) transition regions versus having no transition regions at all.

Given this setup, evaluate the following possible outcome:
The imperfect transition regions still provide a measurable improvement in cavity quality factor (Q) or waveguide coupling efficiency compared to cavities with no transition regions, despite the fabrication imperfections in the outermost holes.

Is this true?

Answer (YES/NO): YES